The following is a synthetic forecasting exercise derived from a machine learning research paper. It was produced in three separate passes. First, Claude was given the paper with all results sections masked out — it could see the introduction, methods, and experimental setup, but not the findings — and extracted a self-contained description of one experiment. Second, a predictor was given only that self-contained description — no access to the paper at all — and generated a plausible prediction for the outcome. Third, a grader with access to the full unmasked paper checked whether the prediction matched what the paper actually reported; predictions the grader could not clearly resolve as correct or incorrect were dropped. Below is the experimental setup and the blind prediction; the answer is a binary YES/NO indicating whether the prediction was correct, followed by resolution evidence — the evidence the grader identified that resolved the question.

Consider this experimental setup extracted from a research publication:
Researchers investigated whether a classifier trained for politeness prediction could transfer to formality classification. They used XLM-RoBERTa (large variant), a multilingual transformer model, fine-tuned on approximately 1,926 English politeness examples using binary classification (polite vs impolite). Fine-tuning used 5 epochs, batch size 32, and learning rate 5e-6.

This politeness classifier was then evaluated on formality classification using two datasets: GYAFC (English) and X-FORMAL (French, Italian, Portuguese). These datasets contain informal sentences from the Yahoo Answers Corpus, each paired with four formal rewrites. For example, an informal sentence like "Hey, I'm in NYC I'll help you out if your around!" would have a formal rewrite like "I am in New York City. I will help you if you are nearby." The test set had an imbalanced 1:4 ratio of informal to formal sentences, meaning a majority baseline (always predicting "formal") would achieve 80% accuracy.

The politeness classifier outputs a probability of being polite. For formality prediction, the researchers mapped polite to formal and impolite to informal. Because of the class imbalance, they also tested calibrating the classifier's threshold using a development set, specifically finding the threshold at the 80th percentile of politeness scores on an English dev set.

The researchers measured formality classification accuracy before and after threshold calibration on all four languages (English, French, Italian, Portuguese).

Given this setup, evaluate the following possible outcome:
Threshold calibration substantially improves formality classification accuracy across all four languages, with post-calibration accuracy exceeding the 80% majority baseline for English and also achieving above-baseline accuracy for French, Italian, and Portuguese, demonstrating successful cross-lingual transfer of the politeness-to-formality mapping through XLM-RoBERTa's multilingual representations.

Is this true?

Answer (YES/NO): NO